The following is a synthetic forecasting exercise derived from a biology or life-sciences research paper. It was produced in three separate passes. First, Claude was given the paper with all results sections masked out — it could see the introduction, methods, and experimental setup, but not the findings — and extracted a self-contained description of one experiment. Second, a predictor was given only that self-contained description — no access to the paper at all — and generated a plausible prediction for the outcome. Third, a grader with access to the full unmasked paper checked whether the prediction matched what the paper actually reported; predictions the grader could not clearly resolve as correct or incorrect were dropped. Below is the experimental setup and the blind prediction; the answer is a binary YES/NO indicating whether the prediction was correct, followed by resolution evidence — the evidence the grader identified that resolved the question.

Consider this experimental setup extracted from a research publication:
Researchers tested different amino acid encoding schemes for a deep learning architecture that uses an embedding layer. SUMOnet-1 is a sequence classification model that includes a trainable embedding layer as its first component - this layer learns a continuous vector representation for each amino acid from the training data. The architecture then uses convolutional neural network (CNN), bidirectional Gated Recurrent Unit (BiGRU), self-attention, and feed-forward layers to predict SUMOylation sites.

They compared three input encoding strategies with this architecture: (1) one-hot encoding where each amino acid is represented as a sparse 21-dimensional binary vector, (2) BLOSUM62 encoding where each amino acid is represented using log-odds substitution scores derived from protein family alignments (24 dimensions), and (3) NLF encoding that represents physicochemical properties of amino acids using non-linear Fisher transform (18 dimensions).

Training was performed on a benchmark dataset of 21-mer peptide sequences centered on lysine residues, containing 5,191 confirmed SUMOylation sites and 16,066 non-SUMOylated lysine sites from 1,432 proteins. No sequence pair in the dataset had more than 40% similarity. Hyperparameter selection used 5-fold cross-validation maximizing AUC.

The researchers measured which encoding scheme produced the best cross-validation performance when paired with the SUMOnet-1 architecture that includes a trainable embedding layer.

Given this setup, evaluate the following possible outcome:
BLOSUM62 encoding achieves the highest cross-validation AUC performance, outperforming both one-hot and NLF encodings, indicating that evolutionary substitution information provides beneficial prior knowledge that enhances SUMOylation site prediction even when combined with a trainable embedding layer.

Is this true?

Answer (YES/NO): NO